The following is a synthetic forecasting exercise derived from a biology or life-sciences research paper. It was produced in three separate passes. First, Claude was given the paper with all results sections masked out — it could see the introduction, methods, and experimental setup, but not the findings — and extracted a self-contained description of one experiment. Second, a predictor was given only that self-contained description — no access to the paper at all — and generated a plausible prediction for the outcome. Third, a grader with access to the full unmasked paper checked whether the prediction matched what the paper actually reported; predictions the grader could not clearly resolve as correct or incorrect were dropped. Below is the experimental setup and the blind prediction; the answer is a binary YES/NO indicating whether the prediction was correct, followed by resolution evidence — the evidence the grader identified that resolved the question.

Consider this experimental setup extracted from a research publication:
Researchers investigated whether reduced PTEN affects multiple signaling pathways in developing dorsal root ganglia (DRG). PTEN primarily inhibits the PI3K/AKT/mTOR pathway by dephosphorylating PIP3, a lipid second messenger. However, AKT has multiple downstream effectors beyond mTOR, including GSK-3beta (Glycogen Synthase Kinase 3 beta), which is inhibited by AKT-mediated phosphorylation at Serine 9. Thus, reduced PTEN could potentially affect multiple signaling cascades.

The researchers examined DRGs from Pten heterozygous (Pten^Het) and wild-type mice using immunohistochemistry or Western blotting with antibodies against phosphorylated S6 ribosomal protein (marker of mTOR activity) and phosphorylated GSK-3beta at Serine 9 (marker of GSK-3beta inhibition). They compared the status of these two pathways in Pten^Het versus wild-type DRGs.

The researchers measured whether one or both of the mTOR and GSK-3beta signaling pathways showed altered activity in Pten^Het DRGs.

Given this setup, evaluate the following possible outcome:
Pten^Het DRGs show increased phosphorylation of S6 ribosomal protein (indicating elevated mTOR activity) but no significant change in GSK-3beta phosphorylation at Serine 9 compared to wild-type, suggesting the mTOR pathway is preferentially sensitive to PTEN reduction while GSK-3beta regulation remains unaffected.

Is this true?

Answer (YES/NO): NO